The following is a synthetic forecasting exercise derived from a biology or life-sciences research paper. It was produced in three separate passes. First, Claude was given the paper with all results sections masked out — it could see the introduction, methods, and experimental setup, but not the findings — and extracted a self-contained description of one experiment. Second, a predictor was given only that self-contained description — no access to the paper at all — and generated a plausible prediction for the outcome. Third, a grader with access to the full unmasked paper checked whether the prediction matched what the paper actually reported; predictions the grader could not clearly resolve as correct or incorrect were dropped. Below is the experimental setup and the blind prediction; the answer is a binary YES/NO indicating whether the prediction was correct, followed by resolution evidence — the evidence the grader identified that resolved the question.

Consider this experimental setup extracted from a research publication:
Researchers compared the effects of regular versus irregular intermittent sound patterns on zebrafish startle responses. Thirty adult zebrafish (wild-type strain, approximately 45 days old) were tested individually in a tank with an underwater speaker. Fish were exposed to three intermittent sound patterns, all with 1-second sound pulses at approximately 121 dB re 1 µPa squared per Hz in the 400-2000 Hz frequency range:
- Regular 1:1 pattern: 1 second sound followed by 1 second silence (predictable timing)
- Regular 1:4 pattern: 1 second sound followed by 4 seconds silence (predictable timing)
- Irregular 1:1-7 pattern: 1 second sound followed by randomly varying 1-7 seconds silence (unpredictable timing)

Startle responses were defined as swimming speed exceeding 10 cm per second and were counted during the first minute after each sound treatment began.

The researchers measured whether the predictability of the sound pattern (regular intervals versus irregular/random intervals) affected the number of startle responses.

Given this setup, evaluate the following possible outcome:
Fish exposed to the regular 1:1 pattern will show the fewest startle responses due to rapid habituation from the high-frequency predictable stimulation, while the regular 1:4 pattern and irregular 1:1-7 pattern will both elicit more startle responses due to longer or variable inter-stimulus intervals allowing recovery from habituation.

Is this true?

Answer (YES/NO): NO